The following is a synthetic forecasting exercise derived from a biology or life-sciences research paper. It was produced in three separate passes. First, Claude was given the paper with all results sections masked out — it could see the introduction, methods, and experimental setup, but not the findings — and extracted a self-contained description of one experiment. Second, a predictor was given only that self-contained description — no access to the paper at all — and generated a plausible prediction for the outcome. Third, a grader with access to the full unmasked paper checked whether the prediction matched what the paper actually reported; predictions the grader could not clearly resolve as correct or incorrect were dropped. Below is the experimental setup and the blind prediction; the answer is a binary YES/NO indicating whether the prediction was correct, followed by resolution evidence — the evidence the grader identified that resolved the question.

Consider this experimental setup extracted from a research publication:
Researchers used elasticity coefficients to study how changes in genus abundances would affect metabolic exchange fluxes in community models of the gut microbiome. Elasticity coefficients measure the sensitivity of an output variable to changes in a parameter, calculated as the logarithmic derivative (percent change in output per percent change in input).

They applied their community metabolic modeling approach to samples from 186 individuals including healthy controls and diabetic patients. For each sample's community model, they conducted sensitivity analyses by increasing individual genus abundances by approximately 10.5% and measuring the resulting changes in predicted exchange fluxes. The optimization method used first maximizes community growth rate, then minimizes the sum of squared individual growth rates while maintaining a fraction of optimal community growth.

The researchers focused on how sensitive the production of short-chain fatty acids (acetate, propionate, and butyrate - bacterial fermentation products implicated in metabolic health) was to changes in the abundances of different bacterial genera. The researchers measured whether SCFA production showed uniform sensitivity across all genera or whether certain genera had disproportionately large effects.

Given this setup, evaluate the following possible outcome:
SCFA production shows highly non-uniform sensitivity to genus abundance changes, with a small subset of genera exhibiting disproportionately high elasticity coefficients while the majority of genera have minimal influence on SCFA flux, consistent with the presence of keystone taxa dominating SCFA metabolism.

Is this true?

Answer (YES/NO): NO